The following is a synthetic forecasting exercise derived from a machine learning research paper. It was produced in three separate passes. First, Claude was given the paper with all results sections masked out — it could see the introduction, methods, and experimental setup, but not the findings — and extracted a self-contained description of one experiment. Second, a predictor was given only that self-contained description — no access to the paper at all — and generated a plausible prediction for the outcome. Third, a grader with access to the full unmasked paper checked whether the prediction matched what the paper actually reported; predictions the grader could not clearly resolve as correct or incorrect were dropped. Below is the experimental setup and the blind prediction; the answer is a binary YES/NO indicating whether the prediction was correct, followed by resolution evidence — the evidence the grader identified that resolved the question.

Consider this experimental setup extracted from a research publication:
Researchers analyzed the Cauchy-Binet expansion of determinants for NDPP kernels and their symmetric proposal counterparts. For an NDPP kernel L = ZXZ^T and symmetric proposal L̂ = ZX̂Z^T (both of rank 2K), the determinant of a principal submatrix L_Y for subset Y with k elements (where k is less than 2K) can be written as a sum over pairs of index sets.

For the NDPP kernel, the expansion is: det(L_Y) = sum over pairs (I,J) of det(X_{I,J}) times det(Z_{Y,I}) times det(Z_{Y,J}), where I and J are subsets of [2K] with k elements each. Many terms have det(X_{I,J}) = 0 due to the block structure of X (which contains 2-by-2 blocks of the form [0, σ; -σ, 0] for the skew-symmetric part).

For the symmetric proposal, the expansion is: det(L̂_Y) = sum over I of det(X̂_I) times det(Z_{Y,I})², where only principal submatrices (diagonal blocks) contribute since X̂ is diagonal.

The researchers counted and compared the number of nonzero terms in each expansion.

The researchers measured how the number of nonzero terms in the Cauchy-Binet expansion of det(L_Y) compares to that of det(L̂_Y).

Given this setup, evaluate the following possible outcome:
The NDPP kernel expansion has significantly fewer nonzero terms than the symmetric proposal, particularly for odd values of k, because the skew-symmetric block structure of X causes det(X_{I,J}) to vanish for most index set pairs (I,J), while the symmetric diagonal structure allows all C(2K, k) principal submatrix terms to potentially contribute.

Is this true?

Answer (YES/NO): NO